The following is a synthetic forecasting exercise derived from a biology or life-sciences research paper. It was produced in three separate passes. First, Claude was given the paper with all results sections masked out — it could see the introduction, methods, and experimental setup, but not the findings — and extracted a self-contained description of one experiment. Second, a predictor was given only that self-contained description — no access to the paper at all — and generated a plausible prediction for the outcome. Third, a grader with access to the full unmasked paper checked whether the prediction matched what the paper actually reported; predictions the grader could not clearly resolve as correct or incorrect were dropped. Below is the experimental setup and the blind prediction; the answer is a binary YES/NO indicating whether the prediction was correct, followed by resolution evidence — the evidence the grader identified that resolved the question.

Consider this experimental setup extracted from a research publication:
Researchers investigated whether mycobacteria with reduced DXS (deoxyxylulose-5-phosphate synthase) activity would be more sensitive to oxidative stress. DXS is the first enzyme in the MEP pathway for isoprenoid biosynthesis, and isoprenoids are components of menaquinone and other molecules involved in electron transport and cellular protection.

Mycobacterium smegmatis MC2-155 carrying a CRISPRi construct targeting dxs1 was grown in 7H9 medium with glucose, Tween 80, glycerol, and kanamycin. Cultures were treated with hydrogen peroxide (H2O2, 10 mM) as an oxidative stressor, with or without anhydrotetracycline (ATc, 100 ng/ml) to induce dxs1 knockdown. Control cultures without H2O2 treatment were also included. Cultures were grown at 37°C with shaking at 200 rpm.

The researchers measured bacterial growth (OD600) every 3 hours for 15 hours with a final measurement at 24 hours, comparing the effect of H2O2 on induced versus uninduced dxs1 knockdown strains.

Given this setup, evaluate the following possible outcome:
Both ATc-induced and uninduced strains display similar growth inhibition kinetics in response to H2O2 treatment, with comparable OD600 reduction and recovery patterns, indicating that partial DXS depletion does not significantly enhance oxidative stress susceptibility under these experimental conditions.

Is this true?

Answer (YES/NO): NO